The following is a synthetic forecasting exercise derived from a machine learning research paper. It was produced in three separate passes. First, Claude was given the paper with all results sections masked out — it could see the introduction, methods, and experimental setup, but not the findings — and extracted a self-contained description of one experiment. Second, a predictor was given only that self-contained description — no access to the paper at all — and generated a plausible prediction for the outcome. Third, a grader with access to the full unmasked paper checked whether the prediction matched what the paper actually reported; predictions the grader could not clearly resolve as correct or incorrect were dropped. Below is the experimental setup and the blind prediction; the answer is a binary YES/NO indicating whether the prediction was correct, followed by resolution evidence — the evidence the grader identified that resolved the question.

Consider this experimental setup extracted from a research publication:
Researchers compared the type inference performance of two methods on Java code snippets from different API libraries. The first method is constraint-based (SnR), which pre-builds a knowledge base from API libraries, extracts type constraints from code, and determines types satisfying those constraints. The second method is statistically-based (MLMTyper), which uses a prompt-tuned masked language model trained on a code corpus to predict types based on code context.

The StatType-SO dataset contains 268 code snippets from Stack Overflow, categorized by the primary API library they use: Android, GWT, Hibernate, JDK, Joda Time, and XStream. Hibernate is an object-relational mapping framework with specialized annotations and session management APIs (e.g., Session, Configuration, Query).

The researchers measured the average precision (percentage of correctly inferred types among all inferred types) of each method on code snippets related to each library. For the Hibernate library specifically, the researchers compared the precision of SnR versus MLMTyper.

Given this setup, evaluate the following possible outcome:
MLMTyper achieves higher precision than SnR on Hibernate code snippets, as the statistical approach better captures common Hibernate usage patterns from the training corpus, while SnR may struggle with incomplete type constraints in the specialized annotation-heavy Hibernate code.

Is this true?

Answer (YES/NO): NO